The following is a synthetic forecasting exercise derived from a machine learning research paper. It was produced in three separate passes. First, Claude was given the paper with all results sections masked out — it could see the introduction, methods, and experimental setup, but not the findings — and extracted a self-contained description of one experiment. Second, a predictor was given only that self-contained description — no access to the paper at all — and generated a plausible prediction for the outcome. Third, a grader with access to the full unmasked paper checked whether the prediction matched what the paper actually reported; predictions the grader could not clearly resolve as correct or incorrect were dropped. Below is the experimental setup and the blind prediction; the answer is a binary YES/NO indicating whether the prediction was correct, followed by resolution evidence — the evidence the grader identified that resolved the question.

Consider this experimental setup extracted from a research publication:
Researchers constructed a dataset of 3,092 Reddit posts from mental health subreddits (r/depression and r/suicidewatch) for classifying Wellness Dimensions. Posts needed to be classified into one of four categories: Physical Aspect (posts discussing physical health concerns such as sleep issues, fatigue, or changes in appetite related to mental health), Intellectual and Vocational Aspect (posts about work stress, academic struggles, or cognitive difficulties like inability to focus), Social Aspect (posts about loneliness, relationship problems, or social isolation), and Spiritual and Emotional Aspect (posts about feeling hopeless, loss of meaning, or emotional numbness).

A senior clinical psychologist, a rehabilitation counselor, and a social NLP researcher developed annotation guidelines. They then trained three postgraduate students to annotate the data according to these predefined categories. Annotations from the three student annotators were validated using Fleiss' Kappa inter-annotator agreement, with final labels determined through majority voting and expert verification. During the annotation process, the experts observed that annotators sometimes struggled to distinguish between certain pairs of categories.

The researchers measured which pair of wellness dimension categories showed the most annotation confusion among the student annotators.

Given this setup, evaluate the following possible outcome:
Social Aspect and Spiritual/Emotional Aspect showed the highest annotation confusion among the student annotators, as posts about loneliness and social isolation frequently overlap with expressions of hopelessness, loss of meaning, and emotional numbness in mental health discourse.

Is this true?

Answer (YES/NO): NO